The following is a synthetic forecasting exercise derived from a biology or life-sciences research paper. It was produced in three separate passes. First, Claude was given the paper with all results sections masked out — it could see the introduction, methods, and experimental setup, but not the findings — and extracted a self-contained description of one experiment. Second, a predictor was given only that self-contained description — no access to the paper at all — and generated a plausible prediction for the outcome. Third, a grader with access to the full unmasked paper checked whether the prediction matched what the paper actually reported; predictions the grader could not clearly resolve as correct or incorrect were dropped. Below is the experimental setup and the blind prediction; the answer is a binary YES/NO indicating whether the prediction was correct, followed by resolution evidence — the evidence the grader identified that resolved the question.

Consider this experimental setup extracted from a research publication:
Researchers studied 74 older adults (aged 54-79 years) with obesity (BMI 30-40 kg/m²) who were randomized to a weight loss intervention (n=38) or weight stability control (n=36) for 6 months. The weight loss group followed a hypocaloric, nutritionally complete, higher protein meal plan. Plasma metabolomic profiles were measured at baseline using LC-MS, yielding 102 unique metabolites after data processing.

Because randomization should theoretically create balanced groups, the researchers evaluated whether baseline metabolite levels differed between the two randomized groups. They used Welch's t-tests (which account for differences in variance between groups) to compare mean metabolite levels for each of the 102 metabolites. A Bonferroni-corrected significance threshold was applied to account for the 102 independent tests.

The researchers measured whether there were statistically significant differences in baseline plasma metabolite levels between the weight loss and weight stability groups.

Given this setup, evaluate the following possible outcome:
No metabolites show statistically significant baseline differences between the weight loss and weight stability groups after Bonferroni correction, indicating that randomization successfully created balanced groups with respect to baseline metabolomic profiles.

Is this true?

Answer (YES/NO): YES